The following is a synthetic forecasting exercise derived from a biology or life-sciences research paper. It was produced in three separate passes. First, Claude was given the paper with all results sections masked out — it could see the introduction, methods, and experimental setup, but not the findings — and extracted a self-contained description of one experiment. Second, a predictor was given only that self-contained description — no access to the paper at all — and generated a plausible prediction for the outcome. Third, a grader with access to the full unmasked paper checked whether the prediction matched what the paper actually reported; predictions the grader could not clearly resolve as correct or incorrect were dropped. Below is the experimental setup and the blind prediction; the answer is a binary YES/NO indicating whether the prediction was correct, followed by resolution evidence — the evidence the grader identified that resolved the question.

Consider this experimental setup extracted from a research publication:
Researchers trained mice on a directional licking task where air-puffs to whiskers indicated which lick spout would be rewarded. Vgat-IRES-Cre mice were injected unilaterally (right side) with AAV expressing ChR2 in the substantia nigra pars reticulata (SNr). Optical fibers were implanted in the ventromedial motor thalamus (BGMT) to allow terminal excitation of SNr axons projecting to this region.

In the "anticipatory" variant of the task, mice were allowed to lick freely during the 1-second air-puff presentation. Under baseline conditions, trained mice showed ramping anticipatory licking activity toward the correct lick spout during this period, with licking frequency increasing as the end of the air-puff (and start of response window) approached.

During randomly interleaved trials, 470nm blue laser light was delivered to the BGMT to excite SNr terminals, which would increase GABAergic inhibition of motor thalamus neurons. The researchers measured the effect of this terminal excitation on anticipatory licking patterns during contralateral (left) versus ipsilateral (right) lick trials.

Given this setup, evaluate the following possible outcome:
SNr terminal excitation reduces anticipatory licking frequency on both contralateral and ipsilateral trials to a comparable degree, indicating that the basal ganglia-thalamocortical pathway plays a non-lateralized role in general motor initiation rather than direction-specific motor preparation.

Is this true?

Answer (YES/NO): NO